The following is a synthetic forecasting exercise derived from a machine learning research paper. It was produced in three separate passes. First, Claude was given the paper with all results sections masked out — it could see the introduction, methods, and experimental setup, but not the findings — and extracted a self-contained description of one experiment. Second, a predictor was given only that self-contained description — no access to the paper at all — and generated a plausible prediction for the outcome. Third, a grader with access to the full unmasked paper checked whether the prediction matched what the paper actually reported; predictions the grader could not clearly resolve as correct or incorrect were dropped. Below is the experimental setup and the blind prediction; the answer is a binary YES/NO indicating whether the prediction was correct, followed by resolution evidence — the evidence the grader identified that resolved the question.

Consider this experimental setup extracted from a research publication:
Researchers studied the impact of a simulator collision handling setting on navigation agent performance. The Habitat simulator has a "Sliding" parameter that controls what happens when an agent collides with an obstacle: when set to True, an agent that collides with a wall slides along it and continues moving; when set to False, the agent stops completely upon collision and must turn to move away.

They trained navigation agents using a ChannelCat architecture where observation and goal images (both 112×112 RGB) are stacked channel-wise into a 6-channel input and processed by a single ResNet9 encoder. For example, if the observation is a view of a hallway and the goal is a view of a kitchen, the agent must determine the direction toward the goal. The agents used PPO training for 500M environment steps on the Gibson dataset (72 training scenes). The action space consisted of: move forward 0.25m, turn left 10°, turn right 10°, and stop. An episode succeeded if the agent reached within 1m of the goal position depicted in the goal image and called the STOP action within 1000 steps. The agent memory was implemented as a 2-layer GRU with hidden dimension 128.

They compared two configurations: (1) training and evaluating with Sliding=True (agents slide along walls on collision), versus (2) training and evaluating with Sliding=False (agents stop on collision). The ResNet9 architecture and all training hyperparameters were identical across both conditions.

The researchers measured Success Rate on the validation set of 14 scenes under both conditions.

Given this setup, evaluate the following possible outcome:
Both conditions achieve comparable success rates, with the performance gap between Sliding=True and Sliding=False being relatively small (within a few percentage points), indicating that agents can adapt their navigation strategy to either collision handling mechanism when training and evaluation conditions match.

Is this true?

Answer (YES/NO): NO